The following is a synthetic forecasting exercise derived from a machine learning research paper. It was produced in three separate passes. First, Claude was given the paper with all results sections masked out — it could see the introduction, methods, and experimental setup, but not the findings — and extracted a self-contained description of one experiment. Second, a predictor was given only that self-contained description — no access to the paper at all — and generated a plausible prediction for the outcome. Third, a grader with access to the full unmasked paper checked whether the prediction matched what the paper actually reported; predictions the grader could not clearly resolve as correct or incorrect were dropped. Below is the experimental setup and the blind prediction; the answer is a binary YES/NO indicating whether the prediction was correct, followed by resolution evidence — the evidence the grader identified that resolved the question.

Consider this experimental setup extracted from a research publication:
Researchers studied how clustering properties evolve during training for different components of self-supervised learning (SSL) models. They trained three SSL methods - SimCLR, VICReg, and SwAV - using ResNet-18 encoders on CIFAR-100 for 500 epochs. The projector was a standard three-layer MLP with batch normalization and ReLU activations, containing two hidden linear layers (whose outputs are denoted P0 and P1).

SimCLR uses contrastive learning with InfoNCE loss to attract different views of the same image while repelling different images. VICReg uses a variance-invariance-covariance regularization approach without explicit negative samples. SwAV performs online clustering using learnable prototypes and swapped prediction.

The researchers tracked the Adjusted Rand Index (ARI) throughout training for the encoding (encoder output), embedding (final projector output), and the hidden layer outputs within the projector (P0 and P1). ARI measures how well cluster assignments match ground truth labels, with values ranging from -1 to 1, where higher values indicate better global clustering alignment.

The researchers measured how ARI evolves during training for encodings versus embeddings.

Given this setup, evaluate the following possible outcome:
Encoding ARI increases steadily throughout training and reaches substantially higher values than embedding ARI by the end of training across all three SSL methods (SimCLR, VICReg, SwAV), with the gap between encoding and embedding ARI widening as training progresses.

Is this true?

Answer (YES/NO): YES